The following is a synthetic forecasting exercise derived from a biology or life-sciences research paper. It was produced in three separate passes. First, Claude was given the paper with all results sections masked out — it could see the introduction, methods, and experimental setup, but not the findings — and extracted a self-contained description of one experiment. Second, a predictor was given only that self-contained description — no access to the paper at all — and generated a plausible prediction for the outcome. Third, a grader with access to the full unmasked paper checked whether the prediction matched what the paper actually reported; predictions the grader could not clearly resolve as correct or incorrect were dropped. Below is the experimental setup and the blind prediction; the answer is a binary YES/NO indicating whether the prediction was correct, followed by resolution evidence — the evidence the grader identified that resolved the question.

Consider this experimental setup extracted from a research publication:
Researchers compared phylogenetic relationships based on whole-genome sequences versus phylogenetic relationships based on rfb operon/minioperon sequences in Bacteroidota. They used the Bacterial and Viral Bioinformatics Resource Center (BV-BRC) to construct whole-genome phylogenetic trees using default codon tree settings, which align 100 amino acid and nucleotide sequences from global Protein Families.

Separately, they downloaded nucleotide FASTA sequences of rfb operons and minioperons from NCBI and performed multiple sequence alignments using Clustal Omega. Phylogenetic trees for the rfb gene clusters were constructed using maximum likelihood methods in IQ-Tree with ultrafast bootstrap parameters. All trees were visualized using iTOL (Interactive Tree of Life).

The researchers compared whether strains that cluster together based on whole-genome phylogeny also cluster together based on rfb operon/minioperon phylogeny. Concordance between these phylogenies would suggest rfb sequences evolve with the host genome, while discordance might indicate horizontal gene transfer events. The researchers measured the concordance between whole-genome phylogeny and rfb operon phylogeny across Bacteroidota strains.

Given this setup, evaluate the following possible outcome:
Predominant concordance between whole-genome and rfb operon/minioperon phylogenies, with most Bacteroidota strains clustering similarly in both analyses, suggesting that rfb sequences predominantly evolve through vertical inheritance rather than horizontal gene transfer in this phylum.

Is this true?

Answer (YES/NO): NO